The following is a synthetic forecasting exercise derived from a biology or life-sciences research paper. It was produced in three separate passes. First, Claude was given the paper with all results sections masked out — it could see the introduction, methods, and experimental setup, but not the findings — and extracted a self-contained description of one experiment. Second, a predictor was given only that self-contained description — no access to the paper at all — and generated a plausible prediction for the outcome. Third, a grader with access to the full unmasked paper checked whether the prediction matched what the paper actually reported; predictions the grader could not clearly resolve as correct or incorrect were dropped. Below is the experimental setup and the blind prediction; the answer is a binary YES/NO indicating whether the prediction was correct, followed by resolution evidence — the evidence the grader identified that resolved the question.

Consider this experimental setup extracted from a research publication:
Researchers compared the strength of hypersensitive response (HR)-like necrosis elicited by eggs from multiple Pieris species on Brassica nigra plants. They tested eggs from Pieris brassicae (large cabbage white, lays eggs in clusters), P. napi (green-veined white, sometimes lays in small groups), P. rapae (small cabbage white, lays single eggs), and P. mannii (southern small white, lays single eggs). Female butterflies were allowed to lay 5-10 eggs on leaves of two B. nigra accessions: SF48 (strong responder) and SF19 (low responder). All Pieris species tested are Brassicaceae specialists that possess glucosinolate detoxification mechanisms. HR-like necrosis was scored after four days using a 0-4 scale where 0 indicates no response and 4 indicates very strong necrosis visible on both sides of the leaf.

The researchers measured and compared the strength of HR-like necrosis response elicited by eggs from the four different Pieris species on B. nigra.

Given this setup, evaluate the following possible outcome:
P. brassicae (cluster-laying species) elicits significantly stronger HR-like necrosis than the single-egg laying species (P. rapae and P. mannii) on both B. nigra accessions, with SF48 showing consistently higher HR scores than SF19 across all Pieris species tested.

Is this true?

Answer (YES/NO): NO